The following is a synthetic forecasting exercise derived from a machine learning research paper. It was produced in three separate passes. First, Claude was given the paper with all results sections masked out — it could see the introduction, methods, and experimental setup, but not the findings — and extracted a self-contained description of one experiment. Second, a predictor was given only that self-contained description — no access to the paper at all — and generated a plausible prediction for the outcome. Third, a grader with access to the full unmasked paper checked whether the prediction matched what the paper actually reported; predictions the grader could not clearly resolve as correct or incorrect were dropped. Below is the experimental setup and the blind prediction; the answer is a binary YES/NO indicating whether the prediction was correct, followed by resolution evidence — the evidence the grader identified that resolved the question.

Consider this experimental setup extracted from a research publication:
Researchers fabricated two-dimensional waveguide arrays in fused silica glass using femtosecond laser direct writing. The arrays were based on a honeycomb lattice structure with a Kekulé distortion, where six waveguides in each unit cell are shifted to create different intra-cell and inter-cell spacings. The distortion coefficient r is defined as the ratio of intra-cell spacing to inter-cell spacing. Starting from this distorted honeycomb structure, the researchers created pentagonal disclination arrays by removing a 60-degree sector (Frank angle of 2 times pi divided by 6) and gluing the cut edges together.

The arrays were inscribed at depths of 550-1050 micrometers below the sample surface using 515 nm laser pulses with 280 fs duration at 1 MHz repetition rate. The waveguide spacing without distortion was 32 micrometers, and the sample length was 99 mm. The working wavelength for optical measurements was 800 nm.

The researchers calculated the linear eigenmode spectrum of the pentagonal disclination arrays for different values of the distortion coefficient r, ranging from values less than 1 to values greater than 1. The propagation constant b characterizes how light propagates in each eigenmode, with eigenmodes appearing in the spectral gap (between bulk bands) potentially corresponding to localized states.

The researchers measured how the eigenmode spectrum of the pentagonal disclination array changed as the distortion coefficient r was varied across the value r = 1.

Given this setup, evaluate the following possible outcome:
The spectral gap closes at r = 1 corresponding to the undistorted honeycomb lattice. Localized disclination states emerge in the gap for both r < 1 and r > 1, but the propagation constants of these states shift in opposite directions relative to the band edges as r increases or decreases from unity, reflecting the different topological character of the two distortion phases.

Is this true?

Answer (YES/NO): NO